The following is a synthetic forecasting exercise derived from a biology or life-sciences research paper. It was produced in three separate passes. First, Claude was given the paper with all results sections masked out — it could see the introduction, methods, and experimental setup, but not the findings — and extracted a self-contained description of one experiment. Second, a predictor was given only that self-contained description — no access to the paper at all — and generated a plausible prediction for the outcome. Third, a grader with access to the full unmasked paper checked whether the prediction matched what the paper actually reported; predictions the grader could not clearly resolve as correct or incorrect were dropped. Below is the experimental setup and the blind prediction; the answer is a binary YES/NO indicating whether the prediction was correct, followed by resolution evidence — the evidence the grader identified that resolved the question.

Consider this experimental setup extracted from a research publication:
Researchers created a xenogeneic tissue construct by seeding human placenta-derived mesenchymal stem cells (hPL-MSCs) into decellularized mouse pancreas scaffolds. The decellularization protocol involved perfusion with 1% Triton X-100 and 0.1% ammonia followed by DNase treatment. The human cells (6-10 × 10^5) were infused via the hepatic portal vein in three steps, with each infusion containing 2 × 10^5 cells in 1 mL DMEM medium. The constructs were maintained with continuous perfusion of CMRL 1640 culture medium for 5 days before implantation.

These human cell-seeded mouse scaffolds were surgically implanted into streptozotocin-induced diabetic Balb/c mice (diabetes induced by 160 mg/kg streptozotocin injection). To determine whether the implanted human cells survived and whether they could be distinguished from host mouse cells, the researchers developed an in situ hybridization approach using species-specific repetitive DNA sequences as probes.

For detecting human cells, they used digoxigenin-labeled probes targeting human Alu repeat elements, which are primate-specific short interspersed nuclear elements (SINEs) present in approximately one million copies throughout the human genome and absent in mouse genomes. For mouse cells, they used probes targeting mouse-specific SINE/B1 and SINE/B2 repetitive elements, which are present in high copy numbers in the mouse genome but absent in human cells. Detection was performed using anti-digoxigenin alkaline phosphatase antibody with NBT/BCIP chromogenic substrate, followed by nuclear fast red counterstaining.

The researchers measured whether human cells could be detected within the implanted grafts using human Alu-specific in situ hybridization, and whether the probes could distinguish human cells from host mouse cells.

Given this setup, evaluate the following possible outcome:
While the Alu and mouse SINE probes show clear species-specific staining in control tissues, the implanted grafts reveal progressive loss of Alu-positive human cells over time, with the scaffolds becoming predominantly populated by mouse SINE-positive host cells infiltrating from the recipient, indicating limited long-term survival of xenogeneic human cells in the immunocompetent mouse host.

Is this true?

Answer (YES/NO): NO